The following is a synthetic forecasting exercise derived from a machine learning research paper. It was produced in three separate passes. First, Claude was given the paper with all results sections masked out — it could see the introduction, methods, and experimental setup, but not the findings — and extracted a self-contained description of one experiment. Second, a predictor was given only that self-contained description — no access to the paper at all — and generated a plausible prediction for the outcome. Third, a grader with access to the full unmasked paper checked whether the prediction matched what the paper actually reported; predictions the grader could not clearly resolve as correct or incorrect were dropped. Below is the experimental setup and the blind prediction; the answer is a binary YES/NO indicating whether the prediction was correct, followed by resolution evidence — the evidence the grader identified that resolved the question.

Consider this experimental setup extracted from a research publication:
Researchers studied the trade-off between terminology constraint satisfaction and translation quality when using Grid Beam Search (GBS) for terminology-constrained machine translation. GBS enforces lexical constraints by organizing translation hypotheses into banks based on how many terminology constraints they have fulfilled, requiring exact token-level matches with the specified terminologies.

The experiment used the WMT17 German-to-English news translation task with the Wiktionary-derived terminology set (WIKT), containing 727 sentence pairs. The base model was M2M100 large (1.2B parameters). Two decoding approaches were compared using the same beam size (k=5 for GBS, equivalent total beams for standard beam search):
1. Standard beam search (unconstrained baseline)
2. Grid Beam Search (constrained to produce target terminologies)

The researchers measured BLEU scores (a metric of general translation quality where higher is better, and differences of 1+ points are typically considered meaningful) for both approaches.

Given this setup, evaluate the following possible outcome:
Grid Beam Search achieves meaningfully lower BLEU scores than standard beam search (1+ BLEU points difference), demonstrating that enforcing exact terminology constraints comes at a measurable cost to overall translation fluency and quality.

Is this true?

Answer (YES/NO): YES